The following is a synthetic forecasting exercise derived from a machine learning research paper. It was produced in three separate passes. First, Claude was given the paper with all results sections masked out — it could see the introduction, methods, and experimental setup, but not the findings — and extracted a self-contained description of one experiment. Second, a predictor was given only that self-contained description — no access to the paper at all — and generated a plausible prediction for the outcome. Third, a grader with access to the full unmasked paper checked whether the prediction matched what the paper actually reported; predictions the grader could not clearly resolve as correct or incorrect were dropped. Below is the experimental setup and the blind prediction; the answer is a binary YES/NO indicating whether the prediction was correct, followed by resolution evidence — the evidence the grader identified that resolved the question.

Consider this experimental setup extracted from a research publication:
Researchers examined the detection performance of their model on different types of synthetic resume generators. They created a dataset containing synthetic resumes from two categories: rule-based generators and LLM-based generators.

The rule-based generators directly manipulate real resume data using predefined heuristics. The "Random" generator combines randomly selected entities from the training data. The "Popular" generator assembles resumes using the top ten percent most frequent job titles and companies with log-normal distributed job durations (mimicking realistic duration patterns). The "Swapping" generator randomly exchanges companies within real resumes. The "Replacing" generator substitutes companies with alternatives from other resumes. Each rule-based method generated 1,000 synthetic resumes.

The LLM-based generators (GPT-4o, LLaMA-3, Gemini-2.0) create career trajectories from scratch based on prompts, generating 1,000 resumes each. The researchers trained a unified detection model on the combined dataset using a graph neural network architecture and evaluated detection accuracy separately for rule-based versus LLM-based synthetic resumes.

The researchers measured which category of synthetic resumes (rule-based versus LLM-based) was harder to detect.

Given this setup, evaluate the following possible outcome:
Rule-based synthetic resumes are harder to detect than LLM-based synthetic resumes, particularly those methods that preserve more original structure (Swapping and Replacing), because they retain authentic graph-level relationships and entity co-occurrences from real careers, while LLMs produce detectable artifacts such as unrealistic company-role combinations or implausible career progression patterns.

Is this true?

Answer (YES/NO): YES